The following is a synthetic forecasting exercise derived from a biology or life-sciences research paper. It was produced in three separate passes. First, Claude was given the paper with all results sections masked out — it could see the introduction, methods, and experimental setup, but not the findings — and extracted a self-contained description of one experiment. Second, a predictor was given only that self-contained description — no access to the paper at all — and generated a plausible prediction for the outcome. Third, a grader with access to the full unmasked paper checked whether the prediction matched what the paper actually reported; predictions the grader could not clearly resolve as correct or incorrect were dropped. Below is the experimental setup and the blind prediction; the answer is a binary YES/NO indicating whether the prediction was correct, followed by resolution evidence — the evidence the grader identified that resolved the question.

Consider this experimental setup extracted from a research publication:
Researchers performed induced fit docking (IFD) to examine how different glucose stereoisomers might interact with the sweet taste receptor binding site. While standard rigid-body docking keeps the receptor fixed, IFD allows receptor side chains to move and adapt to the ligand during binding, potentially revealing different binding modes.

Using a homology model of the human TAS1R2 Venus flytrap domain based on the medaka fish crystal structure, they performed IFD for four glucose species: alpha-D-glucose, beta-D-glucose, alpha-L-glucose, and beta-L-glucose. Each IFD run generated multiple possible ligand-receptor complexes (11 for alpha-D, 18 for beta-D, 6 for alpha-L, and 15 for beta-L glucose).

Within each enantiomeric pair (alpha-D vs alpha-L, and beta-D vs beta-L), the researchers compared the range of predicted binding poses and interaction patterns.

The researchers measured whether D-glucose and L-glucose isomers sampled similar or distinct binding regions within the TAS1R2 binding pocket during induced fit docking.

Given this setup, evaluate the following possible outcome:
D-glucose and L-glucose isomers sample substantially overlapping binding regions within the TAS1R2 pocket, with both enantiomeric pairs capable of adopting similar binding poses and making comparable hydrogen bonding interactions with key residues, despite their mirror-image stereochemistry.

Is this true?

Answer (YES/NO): NO